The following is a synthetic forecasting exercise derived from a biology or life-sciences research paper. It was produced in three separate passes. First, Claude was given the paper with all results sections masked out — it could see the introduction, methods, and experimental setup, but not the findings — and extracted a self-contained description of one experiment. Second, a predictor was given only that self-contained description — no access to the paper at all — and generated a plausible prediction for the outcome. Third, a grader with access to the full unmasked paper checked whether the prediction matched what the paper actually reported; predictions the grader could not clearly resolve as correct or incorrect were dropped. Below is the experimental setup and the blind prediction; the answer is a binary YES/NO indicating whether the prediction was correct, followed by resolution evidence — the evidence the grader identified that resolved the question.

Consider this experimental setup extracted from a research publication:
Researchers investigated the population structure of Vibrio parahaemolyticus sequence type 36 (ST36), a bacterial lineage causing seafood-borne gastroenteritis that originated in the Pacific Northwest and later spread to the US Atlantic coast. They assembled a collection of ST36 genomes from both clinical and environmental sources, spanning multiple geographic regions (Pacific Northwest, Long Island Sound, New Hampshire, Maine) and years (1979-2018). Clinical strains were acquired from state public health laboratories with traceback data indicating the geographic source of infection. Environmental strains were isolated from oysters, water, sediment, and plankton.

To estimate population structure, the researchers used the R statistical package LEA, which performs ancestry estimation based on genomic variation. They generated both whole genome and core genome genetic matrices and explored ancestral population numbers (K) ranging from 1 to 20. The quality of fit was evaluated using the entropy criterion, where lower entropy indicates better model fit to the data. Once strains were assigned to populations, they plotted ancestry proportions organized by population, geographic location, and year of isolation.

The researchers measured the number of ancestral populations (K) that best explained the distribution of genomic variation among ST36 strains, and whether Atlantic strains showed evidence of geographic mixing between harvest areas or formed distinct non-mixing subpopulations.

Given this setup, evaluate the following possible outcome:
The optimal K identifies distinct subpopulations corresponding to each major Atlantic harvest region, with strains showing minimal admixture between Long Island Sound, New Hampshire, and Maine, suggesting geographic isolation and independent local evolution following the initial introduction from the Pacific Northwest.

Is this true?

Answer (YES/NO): NO